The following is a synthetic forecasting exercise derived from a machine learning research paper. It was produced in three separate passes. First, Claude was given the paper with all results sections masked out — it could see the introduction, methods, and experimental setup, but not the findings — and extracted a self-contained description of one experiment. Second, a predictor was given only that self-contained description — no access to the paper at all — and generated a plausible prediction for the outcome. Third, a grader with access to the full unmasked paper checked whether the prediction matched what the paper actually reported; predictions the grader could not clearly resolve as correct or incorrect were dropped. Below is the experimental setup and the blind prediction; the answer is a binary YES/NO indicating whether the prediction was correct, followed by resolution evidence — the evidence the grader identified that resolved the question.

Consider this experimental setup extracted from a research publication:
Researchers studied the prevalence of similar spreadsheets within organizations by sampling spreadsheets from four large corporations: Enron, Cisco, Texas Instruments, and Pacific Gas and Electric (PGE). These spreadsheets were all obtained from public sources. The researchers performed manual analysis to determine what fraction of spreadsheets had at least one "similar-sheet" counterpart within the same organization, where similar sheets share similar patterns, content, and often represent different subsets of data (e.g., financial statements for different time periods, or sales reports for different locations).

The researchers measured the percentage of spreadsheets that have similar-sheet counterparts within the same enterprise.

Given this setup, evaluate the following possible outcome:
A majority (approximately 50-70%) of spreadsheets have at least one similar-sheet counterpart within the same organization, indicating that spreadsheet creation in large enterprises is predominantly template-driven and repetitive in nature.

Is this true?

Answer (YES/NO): NO